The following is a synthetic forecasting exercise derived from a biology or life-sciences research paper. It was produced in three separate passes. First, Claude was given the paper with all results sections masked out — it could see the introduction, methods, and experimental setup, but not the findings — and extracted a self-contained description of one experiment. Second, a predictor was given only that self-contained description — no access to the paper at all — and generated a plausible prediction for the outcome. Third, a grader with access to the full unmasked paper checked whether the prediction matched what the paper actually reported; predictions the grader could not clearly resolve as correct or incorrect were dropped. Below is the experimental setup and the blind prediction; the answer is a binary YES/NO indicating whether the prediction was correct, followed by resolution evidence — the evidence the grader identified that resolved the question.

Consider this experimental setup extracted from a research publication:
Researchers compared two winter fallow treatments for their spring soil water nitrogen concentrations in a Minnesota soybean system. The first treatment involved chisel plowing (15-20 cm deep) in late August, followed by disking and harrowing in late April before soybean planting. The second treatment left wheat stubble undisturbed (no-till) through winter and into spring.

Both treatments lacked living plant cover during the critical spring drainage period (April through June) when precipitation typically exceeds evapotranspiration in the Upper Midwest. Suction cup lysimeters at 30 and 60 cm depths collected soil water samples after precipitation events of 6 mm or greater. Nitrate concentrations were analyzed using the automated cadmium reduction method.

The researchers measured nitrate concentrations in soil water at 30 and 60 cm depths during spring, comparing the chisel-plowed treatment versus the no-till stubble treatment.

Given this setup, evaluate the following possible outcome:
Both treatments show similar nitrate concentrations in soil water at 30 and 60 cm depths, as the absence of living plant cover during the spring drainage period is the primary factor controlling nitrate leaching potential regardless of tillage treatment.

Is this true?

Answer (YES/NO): NO